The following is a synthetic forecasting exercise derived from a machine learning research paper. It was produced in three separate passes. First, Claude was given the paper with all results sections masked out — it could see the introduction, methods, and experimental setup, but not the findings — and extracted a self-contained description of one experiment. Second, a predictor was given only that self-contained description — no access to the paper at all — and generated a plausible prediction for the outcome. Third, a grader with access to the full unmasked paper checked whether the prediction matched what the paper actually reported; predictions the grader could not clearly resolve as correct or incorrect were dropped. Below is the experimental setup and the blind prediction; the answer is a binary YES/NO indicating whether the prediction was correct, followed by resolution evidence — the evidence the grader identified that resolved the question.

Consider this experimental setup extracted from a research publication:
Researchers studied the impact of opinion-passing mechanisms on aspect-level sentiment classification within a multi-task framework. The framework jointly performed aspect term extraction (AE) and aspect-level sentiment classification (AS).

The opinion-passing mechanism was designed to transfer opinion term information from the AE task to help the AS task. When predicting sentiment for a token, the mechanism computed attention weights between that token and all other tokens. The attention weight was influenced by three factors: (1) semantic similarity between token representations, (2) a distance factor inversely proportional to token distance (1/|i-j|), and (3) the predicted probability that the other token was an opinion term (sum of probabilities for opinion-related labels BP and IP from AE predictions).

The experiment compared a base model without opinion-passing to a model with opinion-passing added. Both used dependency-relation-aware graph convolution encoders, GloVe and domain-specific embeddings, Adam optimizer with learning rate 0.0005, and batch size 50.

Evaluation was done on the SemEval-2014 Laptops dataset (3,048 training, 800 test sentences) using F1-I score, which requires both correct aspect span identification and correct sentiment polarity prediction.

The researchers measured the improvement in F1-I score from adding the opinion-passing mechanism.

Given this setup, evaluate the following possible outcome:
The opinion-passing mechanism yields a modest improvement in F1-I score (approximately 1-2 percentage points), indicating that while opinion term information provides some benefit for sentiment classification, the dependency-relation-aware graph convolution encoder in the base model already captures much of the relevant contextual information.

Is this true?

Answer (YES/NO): NO